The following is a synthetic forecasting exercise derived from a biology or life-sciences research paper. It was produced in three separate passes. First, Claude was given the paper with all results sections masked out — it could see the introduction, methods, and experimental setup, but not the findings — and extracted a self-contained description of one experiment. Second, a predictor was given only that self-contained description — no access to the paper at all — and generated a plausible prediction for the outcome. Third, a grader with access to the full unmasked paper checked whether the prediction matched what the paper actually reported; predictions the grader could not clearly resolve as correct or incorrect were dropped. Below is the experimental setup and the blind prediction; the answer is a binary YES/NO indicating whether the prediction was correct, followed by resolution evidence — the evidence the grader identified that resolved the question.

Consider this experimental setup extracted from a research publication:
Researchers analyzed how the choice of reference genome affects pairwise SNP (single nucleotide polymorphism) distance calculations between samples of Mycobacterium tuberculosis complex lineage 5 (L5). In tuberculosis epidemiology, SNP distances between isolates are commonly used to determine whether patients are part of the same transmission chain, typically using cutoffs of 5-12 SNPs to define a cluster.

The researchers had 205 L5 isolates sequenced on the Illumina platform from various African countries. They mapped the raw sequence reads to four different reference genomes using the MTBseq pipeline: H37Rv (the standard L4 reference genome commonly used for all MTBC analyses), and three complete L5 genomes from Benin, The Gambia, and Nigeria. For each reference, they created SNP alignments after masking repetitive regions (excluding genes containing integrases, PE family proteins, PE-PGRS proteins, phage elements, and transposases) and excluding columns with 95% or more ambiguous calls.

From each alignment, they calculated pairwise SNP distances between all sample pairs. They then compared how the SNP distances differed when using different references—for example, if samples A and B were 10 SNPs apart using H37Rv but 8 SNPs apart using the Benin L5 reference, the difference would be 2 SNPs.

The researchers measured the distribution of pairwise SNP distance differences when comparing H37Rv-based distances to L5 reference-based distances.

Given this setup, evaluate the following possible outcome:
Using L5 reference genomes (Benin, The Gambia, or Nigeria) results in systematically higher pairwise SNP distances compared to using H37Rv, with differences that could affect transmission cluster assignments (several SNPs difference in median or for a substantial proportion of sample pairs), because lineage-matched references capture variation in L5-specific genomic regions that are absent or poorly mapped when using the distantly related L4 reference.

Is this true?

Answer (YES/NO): YES